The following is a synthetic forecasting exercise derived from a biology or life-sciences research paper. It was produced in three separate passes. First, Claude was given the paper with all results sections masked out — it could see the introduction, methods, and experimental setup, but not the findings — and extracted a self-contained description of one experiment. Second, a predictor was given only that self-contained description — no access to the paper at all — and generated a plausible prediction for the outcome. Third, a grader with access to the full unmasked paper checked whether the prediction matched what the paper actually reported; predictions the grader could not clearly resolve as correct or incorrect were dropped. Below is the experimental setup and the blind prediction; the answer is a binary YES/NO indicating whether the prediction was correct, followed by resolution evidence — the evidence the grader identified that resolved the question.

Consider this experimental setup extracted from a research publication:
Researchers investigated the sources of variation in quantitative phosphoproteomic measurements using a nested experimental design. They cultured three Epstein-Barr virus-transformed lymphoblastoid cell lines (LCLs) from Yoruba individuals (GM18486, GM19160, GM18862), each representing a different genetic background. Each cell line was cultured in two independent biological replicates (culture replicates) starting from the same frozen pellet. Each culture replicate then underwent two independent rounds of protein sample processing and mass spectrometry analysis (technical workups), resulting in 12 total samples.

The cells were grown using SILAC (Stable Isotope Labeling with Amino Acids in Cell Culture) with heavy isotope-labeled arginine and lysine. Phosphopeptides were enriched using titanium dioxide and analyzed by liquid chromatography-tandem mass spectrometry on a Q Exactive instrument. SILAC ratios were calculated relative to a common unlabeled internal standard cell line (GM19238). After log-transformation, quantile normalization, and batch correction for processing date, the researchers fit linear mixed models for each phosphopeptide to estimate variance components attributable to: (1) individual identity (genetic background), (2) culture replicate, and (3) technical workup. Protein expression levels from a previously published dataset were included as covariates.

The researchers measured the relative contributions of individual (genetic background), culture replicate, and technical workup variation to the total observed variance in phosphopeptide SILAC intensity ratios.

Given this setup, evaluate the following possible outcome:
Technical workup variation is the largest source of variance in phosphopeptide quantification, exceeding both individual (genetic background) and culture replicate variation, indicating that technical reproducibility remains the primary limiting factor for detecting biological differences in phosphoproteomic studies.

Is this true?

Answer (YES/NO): NO